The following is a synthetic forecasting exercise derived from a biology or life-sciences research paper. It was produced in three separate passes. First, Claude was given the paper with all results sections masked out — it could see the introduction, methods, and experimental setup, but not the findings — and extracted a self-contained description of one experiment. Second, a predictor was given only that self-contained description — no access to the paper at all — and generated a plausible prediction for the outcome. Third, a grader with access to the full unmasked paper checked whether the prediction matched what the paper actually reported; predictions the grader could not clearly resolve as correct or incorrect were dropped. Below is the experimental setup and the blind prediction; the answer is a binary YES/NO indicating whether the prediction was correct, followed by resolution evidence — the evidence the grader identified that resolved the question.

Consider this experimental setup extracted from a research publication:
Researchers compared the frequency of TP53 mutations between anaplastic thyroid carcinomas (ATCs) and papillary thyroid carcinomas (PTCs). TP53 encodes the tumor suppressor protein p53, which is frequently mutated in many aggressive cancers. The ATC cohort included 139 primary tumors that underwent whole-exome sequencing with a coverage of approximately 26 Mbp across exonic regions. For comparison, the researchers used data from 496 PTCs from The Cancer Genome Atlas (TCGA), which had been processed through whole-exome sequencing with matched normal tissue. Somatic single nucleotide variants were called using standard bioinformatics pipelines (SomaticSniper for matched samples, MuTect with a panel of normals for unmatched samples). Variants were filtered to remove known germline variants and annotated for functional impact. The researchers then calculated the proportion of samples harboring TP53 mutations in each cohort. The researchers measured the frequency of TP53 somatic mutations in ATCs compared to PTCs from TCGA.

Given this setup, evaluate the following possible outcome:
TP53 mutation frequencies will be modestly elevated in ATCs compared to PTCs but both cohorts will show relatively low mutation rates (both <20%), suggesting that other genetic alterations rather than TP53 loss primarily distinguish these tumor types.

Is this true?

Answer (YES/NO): NO